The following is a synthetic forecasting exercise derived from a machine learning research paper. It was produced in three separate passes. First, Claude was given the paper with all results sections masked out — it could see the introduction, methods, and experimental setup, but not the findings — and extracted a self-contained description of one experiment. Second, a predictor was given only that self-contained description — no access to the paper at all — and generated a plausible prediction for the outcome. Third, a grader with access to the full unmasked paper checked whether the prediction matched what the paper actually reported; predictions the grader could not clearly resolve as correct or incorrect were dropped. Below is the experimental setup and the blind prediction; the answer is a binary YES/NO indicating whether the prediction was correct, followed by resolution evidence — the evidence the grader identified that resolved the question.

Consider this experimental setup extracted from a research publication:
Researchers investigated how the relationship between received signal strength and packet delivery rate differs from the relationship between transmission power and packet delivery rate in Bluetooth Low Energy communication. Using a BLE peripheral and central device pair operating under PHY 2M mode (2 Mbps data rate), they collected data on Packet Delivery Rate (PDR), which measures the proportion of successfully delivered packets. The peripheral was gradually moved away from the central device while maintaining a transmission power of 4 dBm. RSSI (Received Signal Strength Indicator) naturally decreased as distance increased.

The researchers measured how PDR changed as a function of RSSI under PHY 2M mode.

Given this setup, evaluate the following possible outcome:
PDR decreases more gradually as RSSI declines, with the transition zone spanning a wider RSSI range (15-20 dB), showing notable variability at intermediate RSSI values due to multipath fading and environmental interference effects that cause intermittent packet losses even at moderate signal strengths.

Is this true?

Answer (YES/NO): NO